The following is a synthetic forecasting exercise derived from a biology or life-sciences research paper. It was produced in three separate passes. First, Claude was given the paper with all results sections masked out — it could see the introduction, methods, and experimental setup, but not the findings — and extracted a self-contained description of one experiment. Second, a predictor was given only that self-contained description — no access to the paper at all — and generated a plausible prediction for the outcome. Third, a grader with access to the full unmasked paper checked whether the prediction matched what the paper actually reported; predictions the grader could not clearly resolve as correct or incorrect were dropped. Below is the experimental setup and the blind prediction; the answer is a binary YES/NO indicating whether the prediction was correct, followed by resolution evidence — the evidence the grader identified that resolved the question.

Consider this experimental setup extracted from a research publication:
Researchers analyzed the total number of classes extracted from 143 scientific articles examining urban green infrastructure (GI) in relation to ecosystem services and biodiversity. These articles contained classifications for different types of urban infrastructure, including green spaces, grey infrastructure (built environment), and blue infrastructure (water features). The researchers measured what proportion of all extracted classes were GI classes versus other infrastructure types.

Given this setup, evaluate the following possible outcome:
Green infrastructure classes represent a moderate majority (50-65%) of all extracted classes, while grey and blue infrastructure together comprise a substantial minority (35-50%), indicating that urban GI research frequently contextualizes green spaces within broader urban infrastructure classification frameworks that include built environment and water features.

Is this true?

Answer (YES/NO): YES